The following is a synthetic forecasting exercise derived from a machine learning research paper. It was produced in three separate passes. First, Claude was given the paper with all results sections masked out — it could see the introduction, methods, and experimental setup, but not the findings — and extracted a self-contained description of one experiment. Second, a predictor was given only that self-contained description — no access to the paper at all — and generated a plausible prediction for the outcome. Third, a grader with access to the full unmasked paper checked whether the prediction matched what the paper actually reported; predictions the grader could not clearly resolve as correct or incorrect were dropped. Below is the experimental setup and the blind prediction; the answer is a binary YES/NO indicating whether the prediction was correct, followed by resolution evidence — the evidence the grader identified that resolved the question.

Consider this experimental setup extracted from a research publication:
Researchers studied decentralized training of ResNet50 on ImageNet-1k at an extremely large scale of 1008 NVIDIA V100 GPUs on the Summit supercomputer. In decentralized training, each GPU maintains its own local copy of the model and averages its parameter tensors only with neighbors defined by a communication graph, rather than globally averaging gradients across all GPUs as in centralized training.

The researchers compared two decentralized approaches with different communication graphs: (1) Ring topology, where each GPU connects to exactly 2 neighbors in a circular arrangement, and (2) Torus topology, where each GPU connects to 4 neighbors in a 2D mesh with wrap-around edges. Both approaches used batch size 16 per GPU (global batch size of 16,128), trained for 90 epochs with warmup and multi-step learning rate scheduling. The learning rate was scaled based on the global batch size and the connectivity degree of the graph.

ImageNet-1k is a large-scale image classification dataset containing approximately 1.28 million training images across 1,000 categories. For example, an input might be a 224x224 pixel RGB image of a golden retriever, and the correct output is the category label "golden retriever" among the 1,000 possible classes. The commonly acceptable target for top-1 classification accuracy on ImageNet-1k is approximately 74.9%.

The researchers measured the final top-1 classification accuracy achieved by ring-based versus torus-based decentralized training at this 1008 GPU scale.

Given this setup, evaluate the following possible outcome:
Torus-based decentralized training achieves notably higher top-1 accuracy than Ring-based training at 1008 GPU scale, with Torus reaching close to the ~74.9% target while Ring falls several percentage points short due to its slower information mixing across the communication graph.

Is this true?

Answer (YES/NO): NO